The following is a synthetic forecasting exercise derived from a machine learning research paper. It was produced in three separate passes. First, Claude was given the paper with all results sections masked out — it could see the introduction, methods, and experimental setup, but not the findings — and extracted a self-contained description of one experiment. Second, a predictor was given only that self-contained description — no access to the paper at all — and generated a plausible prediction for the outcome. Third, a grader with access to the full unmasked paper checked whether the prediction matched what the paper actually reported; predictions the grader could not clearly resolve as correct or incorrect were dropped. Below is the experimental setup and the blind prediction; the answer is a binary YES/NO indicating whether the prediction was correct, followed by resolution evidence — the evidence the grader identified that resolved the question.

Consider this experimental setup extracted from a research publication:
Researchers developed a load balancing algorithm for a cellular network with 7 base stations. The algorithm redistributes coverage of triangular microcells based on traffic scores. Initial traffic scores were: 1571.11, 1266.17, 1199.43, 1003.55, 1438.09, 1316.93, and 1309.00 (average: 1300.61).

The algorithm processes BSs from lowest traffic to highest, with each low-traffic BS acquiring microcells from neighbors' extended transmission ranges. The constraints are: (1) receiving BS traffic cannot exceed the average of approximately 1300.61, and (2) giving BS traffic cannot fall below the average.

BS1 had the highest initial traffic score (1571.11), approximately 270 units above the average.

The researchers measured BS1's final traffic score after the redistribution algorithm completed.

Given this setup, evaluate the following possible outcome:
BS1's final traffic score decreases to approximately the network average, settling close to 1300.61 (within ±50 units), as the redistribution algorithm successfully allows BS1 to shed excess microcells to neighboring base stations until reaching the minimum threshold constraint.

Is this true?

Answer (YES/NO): YES